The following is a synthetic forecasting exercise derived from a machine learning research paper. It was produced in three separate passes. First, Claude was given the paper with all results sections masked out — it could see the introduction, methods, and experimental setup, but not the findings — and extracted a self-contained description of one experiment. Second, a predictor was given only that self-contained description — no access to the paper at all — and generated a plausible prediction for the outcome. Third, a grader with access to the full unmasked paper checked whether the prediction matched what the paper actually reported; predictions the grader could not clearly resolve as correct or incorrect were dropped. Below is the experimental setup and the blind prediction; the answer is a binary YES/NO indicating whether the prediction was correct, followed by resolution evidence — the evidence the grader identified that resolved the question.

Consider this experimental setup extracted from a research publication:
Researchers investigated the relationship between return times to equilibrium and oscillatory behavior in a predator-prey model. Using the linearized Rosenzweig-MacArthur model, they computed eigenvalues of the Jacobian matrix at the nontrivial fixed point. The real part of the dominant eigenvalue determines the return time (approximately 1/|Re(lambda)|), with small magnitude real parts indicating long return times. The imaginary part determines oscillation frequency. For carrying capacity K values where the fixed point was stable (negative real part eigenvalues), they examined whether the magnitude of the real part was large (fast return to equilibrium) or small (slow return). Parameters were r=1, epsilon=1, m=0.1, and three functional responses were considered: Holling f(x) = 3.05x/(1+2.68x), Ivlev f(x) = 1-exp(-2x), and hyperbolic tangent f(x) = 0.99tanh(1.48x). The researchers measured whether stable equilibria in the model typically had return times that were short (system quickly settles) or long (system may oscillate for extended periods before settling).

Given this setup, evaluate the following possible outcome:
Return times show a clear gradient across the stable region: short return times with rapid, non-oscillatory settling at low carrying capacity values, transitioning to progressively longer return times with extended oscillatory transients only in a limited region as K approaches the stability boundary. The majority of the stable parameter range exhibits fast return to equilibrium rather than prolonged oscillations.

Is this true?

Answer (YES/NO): NO